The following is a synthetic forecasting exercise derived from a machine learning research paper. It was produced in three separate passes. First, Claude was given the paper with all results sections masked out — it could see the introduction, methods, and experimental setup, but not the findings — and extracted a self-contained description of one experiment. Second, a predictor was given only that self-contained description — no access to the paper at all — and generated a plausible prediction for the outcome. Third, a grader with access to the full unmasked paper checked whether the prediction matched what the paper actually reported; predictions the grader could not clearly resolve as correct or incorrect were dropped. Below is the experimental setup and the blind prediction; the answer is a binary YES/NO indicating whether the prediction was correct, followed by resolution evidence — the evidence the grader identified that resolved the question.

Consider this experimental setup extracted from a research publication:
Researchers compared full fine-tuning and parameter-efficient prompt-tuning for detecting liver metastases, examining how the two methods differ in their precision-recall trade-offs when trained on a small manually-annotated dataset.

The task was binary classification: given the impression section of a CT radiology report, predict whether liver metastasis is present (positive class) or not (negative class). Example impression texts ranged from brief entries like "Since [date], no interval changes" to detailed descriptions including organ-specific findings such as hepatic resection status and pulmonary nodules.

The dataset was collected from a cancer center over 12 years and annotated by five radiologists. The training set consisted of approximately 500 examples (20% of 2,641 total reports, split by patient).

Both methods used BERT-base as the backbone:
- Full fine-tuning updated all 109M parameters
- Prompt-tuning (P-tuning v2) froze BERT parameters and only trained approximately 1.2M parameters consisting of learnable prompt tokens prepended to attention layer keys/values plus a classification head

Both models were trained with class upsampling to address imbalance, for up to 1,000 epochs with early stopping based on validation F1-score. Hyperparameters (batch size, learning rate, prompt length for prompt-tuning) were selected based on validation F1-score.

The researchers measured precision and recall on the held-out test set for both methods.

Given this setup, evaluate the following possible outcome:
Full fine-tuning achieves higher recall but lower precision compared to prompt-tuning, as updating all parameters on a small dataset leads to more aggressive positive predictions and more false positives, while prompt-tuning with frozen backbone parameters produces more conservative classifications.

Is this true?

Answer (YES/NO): NO